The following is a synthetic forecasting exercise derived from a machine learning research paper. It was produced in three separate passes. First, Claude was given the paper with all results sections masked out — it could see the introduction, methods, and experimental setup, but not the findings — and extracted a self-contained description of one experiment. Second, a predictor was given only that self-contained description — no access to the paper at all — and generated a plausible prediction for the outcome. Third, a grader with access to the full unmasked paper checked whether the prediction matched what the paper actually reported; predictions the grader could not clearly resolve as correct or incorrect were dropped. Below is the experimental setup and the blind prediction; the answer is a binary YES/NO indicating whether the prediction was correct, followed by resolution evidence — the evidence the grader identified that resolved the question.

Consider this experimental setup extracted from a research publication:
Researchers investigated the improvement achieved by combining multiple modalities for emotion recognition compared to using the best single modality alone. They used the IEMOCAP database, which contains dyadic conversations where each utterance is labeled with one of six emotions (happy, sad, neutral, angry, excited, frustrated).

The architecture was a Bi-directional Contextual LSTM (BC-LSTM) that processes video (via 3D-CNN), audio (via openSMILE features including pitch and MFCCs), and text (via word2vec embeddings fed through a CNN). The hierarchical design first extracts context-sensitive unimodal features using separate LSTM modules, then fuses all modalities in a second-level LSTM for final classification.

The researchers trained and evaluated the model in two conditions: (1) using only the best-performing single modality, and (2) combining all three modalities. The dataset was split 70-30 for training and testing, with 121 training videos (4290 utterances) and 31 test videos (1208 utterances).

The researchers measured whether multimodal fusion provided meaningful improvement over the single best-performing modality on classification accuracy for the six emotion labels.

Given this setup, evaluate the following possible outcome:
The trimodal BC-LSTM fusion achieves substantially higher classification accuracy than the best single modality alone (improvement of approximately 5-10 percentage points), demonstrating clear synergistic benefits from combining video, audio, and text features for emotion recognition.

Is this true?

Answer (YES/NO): NO